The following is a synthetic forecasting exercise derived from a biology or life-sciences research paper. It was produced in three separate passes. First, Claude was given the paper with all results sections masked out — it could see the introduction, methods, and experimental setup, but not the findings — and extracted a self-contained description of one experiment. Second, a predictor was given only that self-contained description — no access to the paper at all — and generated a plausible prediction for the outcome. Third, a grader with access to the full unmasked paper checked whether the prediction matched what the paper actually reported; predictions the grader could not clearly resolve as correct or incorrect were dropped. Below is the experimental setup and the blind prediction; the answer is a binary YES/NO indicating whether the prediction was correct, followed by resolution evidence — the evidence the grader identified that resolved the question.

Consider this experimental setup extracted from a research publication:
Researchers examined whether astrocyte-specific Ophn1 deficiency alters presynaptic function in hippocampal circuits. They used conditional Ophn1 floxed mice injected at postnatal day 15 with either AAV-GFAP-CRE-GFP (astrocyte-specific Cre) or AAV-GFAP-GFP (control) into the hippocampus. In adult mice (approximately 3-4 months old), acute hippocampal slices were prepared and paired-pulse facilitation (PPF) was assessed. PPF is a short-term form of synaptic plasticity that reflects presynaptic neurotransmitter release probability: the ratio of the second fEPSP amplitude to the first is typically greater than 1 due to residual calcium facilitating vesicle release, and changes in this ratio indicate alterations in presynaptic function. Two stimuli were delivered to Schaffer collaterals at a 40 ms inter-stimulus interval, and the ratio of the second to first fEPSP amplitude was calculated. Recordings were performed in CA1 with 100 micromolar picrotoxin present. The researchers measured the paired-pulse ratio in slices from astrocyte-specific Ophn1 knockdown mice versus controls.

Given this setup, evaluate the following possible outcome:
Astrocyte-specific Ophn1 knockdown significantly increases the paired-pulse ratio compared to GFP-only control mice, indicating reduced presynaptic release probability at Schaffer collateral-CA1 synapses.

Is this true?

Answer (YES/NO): YES